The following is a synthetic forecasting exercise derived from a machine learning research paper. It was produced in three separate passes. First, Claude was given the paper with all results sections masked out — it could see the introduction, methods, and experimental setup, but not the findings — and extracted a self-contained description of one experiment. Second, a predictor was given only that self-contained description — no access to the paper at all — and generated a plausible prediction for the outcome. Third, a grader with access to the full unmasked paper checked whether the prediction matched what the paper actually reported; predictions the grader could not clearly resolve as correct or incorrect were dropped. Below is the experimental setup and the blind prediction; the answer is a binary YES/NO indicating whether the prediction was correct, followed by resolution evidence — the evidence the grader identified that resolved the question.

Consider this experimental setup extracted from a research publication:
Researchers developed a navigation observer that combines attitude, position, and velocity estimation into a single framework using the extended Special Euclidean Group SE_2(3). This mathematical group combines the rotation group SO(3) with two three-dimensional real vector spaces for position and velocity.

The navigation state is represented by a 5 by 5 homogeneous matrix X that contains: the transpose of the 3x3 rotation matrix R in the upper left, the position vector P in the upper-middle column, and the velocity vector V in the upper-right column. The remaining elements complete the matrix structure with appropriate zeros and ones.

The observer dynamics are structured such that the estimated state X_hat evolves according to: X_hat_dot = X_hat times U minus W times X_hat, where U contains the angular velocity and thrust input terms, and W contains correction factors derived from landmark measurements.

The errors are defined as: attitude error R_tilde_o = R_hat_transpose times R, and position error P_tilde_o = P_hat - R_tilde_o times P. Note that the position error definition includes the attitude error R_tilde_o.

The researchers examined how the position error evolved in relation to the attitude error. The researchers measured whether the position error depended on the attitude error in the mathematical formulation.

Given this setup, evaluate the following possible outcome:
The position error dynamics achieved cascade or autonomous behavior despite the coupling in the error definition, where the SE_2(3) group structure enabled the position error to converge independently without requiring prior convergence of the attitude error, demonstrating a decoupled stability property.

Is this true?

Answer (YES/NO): NO